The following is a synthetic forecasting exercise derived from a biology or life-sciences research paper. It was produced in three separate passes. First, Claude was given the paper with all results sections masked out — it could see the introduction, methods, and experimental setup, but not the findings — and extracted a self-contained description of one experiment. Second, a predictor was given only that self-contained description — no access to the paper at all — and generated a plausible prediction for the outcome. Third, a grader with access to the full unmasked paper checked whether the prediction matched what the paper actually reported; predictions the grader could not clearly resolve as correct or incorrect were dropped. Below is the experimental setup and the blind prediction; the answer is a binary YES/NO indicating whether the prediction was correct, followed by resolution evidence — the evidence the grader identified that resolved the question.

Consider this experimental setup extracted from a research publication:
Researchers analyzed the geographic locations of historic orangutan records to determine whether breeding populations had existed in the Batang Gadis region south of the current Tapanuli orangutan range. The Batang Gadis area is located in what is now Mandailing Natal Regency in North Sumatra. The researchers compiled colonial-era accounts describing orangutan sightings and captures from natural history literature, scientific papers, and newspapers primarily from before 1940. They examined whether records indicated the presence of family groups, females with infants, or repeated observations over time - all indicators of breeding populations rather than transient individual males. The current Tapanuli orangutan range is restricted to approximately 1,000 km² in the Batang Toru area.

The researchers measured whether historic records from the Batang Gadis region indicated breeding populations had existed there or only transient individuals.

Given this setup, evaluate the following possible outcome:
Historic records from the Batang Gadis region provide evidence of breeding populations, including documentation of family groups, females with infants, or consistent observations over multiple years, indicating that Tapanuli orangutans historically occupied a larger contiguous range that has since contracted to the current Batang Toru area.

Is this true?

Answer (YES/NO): YES